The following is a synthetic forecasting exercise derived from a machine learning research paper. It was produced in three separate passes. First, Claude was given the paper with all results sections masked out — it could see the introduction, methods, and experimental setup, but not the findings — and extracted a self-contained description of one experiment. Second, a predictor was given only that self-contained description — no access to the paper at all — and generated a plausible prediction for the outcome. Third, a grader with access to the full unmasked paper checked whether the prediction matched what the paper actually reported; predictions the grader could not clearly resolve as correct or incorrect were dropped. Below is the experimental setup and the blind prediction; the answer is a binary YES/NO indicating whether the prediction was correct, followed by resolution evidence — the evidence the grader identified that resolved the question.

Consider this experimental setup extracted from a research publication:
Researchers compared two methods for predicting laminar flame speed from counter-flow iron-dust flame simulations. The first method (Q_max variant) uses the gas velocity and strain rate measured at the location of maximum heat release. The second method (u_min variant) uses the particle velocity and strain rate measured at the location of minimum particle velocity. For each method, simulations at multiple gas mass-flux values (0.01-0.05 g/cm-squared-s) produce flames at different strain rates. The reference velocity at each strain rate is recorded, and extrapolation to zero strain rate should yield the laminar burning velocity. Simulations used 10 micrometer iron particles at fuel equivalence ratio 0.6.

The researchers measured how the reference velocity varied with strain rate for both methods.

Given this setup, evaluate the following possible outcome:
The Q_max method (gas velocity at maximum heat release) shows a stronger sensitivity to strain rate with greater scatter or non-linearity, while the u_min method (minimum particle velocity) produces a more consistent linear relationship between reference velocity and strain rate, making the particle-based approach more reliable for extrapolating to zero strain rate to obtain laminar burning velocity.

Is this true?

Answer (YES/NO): NO